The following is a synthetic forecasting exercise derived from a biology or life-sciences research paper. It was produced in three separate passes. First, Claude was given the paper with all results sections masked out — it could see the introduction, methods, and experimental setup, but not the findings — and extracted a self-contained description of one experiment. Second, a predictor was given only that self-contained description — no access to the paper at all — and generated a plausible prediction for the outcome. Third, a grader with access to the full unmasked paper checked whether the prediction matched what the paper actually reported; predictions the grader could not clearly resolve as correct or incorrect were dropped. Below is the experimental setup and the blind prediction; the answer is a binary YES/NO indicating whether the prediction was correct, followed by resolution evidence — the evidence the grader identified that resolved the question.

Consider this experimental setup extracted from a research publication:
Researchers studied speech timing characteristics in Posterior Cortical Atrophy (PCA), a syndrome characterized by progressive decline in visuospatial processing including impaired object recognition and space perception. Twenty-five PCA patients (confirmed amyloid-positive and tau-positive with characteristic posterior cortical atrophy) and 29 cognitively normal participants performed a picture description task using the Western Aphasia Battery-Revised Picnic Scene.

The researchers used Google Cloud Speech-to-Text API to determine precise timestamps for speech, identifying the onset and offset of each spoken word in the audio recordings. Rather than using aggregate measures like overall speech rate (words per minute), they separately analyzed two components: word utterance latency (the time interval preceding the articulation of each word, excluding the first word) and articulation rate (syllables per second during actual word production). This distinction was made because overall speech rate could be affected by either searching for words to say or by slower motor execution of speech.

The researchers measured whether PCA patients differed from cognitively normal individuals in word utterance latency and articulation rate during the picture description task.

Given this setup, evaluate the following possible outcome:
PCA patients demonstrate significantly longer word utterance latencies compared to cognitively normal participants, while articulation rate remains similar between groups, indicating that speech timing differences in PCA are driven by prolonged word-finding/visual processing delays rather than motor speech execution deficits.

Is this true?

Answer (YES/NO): YES